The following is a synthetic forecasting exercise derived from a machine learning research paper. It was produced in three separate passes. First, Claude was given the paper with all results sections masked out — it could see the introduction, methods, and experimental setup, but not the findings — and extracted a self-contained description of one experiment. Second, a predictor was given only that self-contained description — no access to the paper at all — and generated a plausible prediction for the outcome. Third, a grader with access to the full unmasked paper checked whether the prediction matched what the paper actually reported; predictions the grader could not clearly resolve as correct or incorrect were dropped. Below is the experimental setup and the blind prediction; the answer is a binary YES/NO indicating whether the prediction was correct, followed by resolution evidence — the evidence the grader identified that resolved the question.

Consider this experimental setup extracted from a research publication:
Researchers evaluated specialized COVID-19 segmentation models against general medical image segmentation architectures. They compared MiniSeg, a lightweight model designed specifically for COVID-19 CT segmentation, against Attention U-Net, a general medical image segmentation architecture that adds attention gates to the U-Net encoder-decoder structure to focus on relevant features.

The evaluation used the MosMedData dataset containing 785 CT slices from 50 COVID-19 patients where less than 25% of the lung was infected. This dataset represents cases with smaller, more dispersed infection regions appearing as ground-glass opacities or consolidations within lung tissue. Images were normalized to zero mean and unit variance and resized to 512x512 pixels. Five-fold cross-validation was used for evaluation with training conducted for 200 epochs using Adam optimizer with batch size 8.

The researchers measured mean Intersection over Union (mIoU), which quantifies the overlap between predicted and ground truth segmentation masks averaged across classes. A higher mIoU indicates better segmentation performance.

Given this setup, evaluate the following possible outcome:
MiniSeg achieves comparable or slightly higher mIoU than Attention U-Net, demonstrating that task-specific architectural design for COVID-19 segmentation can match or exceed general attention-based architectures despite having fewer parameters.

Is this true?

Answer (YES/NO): YES